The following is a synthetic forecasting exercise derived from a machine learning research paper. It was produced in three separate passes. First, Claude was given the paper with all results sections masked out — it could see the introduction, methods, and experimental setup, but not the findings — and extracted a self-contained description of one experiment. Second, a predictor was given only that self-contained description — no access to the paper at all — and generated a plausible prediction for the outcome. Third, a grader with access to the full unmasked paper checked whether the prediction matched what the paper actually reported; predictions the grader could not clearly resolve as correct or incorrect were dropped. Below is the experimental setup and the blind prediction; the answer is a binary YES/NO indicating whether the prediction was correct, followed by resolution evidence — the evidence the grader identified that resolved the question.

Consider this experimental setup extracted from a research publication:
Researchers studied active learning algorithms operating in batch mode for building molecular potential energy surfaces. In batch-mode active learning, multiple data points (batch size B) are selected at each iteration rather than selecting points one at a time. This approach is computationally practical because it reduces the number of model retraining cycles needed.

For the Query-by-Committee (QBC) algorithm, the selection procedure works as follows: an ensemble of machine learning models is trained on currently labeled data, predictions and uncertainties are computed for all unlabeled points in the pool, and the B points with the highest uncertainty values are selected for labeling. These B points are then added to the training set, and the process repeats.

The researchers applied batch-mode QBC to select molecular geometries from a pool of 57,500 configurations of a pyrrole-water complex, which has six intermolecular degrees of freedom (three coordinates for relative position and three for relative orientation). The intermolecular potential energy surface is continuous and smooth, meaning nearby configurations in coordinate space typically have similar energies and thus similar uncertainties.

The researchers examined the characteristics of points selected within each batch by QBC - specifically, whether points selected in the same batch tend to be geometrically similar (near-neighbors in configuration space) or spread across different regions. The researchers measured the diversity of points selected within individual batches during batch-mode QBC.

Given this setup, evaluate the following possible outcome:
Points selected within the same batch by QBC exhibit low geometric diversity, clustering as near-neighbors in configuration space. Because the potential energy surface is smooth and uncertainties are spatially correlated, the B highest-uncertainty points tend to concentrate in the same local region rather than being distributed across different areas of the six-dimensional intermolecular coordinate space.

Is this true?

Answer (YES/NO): YES